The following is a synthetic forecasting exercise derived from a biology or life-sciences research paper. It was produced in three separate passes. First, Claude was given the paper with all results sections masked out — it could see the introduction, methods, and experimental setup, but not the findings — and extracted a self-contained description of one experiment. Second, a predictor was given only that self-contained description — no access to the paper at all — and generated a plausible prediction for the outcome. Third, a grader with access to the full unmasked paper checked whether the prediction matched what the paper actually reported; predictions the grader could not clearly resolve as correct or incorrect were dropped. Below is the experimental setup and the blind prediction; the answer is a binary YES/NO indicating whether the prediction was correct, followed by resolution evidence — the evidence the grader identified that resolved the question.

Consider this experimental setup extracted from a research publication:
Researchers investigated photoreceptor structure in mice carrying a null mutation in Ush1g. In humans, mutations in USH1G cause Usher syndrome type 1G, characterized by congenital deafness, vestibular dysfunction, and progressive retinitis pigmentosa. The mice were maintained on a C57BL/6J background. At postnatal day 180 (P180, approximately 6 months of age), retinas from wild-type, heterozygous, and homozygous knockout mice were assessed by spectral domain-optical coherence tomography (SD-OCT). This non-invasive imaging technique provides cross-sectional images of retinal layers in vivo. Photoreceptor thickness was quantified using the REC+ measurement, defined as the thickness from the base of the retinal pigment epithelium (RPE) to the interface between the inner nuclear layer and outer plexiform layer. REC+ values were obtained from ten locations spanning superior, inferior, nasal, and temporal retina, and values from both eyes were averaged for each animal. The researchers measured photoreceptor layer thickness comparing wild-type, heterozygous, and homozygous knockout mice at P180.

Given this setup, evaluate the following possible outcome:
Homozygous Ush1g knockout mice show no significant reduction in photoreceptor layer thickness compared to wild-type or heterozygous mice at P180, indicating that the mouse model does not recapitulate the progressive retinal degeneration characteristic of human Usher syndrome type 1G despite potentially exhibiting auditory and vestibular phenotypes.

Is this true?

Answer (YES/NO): YES